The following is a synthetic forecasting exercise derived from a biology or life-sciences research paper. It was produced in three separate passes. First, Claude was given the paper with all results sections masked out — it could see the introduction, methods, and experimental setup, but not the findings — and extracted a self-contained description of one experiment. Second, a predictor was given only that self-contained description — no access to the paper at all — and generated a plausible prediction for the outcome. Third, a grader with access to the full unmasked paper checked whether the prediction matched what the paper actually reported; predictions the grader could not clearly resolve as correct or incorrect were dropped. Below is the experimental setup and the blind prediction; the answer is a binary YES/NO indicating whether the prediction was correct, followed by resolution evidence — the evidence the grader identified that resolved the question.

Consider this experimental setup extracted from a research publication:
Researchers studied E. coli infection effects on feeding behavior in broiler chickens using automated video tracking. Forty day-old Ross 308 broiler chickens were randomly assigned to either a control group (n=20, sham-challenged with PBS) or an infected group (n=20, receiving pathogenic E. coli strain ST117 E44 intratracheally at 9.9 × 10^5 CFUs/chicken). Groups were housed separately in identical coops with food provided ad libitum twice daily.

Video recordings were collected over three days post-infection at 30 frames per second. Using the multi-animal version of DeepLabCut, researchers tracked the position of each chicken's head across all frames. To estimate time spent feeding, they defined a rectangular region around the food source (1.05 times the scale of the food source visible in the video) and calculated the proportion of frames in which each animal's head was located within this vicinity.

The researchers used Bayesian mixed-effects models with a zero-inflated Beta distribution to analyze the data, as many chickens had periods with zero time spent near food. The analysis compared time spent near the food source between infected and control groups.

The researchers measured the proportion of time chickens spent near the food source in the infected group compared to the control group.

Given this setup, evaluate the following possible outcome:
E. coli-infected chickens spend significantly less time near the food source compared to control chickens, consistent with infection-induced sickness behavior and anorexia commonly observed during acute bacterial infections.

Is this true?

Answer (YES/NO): YES